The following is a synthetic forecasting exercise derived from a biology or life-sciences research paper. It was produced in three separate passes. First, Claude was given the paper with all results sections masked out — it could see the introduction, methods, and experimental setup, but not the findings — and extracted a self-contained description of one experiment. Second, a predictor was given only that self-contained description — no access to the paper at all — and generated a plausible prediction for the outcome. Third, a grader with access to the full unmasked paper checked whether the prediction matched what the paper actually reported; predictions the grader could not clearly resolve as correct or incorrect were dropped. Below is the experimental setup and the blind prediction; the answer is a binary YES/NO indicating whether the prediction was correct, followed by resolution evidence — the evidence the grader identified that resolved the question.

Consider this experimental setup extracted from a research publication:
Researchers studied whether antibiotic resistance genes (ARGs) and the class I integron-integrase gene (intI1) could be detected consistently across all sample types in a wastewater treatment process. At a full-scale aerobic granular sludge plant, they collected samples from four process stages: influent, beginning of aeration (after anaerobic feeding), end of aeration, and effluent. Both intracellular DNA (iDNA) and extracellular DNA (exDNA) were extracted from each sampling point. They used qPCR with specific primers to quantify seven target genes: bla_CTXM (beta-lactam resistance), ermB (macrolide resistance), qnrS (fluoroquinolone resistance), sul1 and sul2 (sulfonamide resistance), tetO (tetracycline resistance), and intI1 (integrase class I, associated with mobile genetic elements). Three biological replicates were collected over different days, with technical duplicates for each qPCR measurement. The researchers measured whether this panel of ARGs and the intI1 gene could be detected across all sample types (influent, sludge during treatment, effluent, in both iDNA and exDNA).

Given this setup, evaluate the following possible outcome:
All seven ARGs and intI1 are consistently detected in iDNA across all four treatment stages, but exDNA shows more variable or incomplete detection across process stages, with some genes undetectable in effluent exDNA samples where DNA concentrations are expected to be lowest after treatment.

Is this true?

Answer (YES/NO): NO